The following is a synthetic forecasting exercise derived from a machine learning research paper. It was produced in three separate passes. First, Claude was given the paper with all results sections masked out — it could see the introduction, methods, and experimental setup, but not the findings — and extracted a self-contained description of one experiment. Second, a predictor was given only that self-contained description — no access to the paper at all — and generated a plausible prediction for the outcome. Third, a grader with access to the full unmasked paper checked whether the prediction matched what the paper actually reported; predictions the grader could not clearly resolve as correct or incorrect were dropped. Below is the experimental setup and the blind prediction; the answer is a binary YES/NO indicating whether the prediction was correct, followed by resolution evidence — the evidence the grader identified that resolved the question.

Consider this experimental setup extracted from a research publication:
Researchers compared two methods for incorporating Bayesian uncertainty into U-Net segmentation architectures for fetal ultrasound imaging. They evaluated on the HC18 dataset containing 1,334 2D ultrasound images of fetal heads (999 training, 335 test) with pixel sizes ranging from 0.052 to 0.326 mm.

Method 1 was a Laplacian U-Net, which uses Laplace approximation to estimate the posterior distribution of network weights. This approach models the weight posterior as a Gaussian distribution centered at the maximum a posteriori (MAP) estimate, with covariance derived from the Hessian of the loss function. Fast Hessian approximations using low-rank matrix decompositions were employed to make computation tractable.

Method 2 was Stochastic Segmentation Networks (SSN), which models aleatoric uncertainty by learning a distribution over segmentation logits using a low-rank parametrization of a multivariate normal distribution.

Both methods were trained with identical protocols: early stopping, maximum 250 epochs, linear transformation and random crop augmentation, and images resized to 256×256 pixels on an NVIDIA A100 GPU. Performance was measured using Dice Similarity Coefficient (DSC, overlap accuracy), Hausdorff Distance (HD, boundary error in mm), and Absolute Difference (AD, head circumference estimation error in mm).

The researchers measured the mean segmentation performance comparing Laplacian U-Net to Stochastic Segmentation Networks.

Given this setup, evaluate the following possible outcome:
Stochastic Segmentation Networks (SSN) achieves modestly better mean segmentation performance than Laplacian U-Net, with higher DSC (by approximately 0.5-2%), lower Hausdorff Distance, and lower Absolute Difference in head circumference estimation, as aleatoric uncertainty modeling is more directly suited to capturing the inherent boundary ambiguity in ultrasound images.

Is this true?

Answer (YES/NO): NO